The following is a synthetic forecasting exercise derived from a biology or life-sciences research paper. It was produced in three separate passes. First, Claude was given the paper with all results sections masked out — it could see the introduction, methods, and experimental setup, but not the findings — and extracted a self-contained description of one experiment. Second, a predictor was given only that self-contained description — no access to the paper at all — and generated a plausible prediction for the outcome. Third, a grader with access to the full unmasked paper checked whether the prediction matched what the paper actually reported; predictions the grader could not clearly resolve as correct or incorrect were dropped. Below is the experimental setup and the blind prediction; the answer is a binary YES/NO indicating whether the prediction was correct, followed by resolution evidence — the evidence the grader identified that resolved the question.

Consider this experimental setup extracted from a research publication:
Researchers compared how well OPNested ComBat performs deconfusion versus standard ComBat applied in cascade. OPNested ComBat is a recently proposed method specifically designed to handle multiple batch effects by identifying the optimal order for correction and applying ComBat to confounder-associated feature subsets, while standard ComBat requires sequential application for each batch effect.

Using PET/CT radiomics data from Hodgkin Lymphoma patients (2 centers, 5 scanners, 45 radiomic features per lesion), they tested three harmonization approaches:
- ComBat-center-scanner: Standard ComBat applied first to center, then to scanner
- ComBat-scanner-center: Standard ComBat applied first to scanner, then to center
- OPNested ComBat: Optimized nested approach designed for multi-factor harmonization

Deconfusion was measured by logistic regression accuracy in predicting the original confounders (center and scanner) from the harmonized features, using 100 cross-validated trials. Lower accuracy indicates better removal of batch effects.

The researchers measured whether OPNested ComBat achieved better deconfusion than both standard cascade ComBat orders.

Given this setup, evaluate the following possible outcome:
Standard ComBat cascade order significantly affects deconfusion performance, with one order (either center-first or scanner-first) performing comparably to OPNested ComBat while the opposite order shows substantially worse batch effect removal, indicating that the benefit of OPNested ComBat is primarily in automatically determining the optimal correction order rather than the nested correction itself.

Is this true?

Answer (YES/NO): NO